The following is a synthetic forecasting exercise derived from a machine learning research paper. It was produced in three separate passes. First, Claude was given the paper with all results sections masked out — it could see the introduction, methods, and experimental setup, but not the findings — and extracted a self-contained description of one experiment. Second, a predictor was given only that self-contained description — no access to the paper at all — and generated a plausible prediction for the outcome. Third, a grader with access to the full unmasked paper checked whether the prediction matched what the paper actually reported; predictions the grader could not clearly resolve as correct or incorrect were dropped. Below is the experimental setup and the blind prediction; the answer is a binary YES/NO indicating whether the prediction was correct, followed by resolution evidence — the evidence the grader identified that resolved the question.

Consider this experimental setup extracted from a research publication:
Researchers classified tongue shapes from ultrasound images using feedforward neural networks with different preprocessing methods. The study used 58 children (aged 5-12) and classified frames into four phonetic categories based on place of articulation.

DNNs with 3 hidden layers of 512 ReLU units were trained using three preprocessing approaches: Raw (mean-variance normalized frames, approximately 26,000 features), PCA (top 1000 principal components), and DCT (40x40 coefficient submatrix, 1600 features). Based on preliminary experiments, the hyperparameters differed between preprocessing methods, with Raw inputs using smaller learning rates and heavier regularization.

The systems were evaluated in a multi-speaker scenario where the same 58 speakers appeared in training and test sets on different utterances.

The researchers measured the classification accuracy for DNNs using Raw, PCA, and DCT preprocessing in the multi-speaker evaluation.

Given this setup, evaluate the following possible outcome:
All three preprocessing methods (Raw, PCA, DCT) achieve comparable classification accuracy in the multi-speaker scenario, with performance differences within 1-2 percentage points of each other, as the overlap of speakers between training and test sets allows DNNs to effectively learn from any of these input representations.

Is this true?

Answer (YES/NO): NO